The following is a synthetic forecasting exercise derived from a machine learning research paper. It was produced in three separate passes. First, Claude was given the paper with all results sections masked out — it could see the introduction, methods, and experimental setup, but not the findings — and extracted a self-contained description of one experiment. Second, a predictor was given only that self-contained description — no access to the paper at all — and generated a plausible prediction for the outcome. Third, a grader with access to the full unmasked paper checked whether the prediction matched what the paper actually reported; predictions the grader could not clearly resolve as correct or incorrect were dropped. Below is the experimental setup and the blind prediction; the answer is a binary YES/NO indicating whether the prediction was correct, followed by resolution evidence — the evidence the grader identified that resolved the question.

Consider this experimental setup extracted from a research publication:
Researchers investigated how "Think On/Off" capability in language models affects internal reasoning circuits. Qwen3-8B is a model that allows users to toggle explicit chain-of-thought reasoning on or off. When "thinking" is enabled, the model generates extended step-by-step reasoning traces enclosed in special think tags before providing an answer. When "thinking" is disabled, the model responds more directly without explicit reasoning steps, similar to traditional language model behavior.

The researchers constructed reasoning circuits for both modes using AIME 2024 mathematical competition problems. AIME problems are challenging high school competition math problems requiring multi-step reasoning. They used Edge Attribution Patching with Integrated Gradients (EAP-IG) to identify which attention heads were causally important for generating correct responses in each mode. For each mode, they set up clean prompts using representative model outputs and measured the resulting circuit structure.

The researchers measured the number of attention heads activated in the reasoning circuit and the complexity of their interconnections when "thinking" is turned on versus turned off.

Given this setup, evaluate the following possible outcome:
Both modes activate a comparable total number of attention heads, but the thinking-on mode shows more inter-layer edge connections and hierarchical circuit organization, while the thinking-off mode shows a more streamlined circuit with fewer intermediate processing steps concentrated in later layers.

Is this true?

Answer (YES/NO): NO